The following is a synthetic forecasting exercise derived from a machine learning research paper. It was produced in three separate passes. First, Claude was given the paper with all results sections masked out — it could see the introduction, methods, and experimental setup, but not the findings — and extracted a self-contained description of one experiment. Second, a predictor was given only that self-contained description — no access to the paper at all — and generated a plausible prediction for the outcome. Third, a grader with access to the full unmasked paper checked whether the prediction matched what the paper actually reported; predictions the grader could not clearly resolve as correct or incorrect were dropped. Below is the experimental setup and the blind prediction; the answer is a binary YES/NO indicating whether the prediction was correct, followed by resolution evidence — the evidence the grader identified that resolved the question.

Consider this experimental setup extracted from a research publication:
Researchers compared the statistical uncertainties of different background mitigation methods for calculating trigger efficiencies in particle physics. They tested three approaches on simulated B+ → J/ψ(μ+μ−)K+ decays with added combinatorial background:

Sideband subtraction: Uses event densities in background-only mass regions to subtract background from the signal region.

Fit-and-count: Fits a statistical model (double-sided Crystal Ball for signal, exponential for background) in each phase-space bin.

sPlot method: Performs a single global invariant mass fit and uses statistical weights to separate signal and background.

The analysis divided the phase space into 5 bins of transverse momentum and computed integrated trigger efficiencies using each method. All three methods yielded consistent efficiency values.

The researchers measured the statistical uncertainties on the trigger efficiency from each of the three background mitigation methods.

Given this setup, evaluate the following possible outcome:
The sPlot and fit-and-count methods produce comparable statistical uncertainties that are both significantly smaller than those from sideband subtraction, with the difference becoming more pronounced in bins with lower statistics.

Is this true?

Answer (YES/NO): NO